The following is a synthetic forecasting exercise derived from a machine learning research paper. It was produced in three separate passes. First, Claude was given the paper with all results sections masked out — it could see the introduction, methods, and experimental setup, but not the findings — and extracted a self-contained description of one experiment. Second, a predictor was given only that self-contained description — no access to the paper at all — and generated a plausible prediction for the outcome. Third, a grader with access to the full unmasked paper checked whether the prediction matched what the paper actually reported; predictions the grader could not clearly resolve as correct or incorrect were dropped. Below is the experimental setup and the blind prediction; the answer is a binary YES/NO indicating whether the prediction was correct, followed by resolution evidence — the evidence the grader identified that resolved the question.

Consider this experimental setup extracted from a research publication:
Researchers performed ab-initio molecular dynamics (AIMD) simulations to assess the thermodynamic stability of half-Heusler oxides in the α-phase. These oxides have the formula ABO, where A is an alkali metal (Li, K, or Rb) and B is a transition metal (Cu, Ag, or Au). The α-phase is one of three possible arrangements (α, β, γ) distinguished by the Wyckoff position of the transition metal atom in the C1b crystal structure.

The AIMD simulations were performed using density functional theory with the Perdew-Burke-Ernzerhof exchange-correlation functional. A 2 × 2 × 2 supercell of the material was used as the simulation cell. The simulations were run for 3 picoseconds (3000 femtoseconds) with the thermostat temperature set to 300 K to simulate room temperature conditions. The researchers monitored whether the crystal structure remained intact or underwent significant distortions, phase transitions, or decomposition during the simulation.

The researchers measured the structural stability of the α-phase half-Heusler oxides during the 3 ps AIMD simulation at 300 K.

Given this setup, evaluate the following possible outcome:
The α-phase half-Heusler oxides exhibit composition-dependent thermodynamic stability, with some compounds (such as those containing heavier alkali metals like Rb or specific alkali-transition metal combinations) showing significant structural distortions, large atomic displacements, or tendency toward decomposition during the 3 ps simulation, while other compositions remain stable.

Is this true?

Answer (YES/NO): NO